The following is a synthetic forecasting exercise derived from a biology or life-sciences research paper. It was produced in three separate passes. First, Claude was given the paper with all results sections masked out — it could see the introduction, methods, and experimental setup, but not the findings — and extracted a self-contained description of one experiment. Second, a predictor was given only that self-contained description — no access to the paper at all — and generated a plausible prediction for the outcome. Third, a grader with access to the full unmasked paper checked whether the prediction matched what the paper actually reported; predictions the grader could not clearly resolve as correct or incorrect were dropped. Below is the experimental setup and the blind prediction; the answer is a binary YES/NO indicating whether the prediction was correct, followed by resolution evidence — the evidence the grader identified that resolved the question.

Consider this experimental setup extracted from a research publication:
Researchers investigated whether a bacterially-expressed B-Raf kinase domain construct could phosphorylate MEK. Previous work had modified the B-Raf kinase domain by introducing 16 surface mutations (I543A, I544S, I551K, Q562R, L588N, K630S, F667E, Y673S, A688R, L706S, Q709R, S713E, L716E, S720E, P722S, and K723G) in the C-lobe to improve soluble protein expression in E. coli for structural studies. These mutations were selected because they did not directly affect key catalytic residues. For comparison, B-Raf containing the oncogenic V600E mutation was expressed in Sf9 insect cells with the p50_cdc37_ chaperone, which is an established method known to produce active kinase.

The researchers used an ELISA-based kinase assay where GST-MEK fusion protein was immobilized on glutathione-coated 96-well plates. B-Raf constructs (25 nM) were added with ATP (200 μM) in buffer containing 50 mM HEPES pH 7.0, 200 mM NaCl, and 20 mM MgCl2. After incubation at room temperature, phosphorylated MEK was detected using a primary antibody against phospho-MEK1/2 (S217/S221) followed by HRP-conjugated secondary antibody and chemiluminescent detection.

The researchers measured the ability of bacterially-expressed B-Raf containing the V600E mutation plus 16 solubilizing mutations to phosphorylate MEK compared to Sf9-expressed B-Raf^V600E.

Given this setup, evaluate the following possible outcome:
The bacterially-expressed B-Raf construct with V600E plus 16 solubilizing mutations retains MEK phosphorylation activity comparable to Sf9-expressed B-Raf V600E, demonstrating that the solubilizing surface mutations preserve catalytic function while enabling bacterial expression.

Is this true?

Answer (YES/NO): NO